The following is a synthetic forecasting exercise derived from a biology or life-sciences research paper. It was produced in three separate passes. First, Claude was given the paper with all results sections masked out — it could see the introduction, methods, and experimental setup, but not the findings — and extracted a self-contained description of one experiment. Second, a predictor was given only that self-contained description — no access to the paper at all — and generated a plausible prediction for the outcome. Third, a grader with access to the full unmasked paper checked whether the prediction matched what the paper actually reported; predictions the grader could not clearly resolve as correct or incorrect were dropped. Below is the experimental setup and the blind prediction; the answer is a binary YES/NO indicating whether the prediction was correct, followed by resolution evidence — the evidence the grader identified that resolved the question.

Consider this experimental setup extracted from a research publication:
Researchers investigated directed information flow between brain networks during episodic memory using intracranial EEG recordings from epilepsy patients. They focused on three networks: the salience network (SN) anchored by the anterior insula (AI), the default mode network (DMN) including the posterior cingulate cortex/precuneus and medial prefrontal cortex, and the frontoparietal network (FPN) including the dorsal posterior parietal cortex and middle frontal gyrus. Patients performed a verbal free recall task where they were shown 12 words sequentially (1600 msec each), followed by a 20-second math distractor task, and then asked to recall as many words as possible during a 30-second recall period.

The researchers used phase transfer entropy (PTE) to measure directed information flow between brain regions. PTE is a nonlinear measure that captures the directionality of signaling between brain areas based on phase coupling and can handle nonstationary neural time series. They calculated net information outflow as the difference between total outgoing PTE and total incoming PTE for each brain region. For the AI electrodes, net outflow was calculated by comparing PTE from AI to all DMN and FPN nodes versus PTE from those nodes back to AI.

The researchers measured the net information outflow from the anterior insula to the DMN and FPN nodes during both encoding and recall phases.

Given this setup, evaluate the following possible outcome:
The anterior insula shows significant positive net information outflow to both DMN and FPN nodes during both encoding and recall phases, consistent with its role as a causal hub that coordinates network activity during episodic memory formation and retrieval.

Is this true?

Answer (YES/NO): YES